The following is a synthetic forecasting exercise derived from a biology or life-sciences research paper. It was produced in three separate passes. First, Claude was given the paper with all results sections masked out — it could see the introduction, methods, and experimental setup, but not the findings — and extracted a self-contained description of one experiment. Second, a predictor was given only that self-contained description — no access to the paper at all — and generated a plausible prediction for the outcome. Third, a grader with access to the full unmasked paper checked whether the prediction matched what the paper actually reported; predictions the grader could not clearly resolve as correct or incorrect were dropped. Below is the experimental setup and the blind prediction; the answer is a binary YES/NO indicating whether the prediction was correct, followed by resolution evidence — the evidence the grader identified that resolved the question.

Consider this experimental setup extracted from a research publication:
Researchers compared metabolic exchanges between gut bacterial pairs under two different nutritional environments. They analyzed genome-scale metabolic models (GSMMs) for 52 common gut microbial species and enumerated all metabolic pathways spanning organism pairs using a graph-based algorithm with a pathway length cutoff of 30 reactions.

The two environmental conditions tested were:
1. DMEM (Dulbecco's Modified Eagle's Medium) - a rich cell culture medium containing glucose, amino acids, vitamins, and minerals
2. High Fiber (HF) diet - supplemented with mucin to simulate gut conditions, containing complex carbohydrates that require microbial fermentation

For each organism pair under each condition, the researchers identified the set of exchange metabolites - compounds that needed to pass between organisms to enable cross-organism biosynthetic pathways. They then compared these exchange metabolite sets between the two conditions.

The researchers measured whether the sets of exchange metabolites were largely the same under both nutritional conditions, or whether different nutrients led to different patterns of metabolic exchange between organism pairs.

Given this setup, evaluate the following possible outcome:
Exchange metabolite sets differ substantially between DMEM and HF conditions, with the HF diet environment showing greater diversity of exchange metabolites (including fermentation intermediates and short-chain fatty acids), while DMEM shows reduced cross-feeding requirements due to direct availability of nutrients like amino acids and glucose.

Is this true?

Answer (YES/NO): NO